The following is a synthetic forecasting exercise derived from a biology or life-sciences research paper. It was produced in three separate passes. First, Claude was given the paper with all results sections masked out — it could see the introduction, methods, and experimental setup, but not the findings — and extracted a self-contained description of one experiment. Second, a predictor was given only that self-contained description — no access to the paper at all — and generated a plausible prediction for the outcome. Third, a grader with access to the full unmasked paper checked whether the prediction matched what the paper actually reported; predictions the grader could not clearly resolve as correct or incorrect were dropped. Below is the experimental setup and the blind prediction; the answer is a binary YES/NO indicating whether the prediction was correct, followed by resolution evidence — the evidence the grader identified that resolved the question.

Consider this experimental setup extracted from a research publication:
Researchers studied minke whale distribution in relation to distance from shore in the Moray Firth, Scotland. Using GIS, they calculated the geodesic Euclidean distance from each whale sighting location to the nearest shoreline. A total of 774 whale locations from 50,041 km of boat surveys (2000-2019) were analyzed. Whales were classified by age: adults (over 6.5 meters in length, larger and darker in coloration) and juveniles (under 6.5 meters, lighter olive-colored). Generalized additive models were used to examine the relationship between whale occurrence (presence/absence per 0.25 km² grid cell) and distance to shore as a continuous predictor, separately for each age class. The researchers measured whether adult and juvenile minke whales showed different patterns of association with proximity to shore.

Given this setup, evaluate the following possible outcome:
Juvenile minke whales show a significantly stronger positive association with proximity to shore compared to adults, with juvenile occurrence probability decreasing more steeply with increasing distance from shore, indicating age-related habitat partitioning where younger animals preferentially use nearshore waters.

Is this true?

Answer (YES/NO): NO